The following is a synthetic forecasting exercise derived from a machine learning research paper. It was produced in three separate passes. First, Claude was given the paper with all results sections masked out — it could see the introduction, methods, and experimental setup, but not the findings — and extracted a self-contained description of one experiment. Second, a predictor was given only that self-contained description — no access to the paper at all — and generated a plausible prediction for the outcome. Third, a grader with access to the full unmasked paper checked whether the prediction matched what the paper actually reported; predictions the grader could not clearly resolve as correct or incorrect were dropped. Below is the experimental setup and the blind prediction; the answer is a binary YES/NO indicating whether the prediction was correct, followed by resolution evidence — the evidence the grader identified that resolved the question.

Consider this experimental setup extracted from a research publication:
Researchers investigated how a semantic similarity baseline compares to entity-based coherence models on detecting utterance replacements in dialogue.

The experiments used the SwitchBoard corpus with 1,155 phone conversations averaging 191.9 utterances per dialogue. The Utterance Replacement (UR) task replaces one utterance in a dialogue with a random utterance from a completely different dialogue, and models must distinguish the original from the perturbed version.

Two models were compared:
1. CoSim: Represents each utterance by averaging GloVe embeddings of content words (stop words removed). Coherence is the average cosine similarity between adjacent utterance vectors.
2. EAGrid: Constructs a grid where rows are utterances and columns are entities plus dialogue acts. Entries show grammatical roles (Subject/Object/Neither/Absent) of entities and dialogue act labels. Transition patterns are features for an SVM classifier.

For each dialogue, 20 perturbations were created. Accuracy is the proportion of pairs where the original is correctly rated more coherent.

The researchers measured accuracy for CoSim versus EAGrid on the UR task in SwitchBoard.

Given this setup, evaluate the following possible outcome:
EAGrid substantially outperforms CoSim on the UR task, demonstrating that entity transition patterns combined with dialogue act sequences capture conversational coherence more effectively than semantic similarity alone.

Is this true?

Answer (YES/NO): YES